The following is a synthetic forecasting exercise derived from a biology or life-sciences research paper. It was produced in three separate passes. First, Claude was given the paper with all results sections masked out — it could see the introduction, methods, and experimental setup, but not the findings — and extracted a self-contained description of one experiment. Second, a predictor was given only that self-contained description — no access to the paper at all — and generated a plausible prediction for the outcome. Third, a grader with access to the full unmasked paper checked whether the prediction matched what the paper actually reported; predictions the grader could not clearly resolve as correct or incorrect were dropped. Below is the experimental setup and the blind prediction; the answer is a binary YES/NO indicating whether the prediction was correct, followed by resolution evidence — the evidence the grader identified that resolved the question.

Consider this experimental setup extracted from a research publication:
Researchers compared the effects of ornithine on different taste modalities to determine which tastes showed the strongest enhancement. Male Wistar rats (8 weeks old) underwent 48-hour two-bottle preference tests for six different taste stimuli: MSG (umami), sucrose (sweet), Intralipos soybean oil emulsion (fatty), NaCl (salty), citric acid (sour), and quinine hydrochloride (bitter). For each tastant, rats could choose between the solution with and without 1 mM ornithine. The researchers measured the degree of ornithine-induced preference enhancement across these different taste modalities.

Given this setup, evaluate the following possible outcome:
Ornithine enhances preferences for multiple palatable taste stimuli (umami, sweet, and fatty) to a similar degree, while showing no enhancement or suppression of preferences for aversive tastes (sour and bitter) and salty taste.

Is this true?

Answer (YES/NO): NO